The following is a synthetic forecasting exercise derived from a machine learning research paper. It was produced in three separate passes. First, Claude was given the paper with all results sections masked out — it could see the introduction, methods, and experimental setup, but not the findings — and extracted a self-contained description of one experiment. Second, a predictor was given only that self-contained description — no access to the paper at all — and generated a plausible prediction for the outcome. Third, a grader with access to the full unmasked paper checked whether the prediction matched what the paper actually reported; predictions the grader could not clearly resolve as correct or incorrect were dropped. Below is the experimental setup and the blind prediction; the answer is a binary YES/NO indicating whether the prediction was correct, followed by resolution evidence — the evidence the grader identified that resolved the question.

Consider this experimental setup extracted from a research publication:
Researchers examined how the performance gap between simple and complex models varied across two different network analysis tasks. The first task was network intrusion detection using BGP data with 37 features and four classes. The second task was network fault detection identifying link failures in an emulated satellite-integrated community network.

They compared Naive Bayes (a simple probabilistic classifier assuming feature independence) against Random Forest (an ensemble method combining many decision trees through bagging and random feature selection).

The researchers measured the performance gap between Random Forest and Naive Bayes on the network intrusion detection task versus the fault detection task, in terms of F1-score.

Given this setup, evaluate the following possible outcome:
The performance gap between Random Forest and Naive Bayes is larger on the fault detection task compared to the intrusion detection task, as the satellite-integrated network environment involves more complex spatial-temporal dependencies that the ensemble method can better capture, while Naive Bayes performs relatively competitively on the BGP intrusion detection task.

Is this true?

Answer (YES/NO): YES